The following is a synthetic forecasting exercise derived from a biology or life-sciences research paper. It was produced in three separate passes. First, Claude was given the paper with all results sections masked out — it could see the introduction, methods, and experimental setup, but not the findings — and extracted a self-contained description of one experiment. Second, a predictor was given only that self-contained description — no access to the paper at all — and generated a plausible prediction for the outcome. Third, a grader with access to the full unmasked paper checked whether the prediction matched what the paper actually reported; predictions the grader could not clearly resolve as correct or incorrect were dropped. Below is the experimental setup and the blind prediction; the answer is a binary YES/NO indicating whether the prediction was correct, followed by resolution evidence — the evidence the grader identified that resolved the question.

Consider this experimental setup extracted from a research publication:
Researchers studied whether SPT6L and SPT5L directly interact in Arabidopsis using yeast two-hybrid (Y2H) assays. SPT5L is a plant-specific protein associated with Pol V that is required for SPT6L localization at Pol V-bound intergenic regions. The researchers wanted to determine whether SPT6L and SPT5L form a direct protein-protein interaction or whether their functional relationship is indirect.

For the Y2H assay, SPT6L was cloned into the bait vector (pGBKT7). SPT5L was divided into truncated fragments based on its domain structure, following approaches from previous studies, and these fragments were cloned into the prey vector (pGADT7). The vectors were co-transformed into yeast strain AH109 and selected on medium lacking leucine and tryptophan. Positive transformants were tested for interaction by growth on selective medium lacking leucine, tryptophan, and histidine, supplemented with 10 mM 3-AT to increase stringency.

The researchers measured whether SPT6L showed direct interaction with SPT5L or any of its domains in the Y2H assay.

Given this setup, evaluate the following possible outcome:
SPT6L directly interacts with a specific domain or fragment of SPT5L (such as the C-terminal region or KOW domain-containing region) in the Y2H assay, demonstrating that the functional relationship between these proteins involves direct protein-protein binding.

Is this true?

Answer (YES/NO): YES